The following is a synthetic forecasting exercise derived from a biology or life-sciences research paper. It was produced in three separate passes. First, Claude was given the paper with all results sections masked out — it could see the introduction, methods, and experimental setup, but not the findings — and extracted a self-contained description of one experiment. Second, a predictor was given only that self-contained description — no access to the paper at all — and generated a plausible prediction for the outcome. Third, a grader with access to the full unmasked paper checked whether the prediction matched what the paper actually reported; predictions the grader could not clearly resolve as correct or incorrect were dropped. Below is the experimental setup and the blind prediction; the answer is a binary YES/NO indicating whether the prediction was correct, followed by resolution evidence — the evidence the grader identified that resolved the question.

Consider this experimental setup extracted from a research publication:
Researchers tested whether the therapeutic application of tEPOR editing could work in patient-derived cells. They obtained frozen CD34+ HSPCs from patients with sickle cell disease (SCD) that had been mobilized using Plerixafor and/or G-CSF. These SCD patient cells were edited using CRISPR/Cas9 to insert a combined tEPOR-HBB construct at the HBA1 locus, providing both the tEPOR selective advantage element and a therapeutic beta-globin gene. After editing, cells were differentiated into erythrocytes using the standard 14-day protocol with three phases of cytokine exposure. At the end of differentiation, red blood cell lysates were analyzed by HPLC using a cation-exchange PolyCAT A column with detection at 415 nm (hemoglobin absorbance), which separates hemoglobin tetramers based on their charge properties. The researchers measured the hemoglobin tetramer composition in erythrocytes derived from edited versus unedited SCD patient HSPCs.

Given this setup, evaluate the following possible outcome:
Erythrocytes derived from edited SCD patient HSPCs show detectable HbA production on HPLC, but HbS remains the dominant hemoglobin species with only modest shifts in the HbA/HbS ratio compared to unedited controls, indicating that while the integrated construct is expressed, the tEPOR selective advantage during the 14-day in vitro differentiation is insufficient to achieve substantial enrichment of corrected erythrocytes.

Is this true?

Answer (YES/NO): NO